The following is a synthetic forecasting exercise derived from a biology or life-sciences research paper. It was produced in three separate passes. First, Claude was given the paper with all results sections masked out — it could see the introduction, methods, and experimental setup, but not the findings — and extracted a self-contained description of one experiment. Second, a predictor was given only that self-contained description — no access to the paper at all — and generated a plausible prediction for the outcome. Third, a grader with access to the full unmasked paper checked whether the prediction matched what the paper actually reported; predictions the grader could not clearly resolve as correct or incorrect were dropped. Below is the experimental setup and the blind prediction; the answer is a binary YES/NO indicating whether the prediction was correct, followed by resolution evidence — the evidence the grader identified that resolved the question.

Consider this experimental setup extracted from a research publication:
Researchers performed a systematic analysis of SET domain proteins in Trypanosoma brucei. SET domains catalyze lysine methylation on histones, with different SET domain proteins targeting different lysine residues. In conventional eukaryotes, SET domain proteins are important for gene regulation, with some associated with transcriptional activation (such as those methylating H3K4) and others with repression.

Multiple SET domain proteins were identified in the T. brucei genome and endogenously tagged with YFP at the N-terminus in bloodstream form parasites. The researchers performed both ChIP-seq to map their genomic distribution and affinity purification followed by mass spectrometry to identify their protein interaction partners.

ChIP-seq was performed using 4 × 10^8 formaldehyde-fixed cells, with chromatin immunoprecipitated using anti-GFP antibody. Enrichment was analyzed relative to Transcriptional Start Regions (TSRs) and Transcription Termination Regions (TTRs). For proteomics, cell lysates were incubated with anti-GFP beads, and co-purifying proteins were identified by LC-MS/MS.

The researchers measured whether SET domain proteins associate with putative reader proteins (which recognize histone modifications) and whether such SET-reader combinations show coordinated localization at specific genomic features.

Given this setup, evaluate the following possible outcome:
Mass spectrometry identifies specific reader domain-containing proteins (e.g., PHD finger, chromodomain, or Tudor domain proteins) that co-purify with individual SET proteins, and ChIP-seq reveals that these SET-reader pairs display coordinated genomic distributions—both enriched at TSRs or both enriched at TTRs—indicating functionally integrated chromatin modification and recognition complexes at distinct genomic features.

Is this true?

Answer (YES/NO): YES